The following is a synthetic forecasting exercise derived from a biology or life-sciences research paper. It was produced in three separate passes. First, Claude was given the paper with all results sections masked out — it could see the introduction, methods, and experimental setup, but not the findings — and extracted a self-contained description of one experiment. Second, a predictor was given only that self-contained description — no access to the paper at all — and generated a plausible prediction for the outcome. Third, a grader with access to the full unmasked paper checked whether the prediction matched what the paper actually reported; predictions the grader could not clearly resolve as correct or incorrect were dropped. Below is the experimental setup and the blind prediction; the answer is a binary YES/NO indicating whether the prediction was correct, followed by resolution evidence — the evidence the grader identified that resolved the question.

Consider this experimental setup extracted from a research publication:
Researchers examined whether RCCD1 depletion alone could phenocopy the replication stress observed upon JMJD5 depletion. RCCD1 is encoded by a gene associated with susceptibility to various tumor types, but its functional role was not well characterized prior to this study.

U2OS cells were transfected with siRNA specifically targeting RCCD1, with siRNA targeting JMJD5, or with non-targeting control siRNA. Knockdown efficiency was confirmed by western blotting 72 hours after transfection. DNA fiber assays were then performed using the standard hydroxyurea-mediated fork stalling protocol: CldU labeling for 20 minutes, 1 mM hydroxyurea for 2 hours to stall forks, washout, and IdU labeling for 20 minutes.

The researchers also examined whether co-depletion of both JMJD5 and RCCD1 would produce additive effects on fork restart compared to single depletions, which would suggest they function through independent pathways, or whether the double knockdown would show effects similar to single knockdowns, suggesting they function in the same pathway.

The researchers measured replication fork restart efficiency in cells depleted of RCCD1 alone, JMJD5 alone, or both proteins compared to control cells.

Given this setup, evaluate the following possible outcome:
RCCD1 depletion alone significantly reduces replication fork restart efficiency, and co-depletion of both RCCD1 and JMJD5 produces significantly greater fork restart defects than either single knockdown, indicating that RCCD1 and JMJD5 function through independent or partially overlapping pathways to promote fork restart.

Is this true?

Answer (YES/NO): NO